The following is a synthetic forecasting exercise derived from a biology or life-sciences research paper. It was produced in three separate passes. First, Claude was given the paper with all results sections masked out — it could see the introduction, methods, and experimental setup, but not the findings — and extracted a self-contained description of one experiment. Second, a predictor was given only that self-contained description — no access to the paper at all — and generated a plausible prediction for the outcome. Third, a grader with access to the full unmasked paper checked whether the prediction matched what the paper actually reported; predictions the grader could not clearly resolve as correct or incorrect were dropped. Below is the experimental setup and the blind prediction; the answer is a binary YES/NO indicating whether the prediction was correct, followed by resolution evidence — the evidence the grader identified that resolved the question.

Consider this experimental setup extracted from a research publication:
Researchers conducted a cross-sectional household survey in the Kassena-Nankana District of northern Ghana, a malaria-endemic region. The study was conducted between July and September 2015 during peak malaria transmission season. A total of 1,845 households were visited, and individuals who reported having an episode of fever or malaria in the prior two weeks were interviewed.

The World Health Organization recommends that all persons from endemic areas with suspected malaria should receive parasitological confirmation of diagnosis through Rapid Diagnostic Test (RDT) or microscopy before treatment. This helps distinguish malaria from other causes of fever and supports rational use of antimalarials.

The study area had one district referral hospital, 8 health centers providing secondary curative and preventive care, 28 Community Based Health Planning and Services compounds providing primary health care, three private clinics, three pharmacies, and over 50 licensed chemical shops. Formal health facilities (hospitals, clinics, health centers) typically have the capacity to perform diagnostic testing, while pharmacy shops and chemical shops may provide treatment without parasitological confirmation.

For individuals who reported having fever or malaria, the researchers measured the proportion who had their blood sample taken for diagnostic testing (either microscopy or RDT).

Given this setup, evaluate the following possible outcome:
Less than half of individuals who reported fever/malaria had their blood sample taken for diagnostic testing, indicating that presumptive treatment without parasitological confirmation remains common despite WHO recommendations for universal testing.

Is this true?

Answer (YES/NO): YES